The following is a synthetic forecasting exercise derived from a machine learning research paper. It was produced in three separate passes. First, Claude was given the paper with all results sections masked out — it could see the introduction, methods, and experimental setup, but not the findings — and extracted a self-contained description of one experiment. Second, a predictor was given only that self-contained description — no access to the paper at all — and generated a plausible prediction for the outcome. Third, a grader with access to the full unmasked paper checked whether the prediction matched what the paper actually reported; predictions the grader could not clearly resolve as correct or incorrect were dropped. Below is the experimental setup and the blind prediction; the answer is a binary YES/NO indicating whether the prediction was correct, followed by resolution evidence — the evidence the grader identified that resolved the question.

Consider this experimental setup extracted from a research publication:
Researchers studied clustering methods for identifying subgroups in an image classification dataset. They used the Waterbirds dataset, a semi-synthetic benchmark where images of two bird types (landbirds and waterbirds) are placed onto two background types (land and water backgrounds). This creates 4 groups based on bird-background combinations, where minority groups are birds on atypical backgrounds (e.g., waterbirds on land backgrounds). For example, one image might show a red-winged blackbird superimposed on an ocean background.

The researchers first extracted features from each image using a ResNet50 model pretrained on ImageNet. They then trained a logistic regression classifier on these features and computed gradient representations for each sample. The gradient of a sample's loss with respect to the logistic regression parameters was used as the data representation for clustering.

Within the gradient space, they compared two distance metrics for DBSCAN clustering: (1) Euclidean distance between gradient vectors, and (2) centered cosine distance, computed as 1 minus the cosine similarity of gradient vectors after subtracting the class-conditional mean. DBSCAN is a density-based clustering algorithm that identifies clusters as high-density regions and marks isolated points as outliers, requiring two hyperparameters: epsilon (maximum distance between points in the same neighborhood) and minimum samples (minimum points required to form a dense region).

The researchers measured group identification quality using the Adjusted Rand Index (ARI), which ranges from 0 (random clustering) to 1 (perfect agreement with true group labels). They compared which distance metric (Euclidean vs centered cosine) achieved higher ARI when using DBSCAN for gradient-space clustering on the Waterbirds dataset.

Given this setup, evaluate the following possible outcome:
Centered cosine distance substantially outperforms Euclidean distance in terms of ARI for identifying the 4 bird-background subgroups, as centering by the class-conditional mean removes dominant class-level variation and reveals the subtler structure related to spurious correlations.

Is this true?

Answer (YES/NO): NO